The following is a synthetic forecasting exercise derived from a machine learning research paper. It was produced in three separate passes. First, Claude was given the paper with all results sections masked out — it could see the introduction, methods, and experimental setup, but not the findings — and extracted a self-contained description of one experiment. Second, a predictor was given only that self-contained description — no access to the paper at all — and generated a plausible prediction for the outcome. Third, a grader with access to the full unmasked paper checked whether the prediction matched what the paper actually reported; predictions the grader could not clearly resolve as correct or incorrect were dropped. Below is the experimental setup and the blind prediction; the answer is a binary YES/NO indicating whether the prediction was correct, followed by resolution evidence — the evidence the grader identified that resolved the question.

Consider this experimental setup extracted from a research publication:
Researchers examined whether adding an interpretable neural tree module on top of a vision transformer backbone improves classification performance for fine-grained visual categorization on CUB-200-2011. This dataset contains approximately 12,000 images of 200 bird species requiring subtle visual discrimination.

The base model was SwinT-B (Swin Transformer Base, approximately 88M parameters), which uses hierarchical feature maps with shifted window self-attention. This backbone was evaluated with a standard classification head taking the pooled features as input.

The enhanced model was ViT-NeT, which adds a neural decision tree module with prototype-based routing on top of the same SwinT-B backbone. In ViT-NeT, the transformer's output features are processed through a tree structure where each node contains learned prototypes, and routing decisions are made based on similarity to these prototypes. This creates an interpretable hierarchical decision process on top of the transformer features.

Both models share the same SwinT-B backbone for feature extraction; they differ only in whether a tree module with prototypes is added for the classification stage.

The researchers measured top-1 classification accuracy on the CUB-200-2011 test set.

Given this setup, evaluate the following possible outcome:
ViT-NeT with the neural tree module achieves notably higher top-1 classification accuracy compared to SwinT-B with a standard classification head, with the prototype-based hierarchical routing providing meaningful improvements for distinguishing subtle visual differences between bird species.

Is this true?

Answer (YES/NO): NO